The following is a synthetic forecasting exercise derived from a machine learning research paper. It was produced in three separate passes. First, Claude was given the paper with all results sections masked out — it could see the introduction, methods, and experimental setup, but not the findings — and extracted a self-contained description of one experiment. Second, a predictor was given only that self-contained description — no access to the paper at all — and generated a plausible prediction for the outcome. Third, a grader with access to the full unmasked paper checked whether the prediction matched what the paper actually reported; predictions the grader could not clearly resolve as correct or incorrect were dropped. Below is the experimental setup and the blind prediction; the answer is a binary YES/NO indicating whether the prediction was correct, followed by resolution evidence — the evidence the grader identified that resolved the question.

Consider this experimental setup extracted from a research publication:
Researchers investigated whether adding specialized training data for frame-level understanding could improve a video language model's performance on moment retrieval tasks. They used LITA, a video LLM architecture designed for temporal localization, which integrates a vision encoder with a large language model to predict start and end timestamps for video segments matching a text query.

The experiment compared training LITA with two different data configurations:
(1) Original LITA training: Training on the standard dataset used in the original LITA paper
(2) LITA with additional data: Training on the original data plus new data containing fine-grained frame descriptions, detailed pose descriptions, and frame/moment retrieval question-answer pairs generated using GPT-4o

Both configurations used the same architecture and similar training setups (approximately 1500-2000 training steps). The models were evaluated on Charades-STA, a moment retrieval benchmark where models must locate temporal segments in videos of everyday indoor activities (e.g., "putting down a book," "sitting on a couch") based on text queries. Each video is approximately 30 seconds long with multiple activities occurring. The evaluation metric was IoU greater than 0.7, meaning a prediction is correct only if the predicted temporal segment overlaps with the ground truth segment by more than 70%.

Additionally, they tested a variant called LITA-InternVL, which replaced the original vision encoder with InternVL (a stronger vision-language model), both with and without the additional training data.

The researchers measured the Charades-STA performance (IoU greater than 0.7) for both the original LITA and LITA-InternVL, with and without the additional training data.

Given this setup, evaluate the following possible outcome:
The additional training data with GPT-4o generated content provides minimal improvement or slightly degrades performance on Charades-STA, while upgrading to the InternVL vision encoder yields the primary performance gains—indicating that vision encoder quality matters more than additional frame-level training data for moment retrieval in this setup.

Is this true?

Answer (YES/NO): NO